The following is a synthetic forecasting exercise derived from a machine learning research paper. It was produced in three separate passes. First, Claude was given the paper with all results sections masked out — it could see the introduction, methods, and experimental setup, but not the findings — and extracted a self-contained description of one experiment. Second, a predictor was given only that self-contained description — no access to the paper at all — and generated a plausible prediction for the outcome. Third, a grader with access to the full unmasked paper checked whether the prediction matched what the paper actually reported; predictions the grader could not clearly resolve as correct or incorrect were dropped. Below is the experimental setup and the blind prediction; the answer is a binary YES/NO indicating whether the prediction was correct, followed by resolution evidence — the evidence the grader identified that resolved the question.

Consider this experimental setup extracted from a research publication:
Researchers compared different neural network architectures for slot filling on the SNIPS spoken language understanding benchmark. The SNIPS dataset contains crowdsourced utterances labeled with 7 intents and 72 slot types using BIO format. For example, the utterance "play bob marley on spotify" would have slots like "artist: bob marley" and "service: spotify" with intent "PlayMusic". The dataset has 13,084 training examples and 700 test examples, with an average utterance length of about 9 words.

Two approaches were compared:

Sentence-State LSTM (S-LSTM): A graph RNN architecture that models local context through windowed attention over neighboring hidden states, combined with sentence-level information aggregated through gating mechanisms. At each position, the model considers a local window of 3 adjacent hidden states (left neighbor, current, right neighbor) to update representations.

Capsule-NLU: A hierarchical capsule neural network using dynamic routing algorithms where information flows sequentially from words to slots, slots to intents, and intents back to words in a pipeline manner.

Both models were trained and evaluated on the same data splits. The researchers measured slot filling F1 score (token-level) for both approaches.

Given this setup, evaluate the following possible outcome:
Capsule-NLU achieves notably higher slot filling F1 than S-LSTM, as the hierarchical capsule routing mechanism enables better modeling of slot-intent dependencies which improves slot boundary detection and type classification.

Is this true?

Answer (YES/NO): NO